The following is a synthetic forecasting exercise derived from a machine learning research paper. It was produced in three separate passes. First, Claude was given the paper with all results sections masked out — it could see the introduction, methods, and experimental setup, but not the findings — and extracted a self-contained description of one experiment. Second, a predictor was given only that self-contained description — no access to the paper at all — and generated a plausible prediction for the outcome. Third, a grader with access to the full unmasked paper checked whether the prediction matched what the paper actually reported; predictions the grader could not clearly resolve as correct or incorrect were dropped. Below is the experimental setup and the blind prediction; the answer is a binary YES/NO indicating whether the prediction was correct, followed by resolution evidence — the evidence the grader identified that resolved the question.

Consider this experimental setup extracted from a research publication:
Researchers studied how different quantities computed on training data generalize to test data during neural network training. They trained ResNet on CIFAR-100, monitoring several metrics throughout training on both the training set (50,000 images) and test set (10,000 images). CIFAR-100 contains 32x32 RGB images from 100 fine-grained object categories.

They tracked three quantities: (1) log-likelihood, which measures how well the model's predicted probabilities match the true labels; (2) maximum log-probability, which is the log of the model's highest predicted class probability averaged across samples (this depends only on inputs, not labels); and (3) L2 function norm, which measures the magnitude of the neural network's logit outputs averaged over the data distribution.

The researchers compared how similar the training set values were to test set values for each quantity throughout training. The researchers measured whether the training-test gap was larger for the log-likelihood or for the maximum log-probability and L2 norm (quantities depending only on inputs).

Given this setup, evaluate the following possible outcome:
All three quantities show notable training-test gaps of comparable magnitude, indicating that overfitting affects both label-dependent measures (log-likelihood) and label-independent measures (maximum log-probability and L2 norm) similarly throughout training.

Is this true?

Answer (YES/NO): NO